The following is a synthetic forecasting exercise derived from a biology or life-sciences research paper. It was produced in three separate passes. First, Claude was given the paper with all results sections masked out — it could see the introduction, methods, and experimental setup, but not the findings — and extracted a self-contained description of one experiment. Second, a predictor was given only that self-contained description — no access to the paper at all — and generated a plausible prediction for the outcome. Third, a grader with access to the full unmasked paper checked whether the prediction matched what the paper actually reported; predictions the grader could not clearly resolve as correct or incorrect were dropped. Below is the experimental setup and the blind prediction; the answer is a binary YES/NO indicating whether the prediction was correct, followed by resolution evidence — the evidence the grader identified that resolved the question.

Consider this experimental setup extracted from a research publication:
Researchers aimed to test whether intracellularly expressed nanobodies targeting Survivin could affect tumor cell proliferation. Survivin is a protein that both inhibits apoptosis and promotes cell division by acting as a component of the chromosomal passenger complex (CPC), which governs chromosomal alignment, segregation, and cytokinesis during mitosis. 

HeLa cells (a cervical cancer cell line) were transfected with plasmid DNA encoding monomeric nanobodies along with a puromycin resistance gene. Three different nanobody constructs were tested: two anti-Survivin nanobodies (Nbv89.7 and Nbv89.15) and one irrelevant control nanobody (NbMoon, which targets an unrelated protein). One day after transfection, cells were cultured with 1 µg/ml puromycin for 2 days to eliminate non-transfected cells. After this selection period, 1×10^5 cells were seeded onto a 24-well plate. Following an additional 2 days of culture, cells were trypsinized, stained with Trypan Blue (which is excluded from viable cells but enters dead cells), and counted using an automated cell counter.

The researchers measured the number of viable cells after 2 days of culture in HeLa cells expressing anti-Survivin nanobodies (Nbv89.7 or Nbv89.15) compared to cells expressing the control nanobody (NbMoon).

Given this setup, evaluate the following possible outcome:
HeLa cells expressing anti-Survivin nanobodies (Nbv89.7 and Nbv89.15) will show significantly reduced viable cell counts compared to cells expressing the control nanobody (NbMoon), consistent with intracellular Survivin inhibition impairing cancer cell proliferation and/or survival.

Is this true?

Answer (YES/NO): YES